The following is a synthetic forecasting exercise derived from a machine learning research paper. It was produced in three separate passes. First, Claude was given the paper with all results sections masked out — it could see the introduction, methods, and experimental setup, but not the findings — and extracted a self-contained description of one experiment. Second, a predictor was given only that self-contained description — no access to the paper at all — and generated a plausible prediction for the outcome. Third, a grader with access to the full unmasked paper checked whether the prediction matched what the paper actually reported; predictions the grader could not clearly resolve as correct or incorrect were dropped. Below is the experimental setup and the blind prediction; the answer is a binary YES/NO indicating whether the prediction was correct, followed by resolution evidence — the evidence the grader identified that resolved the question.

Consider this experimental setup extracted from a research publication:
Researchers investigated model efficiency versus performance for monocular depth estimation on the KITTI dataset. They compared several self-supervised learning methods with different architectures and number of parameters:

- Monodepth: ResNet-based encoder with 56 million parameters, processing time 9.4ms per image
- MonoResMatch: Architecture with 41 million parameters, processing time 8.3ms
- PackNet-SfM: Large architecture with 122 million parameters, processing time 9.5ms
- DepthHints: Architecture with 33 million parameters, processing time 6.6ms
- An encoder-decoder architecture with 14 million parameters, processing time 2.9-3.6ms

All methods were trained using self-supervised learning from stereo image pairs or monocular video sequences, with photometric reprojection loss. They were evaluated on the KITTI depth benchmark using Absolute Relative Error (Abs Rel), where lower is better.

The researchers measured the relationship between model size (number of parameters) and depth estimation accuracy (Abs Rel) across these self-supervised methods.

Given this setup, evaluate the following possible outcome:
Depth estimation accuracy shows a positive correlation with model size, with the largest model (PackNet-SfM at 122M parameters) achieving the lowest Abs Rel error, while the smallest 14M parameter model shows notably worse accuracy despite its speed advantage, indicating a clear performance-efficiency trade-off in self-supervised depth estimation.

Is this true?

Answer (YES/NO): NO